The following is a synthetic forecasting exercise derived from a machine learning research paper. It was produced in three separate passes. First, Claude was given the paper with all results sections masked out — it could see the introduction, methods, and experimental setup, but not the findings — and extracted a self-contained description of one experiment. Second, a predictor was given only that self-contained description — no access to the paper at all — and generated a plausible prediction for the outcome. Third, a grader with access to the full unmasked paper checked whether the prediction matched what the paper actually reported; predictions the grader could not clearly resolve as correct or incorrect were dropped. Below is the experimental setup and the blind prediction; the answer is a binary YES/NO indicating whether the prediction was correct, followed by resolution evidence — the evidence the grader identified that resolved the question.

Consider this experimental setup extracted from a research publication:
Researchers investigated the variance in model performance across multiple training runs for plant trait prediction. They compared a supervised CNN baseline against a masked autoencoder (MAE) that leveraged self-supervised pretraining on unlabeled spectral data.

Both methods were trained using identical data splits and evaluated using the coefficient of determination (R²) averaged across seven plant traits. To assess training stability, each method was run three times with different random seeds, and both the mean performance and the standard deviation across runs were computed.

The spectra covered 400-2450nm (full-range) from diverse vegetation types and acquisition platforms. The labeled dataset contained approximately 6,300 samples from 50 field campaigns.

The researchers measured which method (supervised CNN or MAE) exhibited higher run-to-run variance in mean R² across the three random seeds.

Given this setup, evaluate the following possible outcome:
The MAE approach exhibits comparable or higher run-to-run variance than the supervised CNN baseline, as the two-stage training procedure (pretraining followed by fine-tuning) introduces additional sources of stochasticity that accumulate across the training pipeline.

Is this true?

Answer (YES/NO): YES